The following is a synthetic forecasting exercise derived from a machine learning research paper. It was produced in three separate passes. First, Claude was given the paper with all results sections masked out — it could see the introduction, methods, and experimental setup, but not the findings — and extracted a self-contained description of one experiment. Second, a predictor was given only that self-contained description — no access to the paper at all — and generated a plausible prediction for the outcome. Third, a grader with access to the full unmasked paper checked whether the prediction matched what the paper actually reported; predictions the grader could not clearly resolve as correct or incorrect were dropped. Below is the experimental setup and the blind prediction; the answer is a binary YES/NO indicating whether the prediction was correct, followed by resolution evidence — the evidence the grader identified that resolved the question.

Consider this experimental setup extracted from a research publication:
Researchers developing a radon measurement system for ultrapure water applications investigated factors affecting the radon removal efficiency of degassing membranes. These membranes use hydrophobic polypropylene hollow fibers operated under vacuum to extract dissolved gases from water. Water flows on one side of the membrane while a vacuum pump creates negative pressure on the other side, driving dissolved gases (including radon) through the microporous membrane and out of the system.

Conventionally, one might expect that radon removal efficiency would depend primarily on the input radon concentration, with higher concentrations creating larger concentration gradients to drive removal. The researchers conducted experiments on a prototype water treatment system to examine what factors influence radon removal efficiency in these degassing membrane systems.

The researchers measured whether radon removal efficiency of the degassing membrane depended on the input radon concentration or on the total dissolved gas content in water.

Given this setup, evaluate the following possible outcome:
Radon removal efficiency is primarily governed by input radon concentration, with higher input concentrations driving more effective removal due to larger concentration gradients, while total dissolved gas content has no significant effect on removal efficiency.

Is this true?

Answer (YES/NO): NO